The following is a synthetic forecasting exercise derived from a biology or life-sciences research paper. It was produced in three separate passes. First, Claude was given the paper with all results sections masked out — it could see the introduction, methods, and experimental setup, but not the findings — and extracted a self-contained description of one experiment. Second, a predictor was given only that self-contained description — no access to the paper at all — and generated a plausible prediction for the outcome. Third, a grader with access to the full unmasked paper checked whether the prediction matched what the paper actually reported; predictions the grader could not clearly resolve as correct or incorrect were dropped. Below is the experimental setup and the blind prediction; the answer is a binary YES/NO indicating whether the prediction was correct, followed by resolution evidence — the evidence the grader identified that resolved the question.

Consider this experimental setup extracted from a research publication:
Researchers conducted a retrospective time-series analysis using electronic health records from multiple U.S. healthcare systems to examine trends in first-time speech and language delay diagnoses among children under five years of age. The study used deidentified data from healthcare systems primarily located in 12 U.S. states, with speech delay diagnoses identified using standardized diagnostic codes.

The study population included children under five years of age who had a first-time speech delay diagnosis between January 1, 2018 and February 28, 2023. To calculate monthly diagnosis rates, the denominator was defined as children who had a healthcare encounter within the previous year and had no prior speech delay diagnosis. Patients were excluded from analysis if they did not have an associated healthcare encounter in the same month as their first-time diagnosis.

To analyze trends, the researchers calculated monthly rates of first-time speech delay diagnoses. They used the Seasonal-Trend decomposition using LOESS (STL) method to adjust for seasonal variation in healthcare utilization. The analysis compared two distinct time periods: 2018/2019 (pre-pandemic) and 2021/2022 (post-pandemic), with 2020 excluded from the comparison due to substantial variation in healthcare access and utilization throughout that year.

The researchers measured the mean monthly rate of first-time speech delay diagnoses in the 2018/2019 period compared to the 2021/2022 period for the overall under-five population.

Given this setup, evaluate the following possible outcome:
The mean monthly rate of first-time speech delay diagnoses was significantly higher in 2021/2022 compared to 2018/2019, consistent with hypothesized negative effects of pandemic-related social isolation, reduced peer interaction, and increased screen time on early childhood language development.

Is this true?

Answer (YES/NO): YES